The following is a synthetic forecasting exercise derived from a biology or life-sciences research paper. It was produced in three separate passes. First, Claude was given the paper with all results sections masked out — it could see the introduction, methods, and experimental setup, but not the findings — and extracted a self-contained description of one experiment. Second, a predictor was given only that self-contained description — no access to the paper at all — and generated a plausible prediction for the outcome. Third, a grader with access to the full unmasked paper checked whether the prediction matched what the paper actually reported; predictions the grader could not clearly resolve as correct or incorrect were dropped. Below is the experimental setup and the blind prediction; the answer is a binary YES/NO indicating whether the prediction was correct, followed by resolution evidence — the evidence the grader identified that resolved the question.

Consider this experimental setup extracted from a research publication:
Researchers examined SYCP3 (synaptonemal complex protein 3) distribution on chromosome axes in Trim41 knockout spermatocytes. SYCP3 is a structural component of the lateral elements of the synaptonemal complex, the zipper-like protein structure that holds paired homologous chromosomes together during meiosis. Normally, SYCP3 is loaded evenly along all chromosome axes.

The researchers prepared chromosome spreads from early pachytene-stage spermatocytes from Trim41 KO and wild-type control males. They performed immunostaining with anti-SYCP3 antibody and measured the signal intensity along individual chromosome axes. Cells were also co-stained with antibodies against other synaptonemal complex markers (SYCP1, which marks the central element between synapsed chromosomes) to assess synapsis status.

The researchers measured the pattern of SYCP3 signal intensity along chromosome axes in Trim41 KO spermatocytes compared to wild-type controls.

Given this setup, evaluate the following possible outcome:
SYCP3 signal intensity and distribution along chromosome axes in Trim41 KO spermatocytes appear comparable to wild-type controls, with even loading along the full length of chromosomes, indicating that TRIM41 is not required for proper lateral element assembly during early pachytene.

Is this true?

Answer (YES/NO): NO